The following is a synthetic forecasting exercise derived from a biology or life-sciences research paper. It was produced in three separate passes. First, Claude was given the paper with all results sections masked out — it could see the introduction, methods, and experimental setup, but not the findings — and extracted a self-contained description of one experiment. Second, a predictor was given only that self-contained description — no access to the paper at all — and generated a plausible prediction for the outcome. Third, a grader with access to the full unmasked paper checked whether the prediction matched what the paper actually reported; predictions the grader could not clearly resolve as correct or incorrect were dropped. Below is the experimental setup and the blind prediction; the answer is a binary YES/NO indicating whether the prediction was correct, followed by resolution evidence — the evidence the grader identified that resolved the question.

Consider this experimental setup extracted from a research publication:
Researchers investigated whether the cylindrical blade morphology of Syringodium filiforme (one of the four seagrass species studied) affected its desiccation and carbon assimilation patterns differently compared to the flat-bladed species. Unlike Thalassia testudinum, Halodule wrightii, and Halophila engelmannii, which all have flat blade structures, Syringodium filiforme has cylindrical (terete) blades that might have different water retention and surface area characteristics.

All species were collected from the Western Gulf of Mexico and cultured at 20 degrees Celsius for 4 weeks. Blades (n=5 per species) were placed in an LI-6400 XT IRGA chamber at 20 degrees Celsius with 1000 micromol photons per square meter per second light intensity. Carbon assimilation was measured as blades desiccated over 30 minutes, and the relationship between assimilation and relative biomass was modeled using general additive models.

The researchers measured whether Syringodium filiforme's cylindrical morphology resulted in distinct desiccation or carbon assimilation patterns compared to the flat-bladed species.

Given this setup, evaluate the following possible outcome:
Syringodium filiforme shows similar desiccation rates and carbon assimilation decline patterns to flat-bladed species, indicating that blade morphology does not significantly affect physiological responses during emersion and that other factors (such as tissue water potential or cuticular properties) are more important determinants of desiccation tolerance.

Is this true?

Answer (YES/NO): NO